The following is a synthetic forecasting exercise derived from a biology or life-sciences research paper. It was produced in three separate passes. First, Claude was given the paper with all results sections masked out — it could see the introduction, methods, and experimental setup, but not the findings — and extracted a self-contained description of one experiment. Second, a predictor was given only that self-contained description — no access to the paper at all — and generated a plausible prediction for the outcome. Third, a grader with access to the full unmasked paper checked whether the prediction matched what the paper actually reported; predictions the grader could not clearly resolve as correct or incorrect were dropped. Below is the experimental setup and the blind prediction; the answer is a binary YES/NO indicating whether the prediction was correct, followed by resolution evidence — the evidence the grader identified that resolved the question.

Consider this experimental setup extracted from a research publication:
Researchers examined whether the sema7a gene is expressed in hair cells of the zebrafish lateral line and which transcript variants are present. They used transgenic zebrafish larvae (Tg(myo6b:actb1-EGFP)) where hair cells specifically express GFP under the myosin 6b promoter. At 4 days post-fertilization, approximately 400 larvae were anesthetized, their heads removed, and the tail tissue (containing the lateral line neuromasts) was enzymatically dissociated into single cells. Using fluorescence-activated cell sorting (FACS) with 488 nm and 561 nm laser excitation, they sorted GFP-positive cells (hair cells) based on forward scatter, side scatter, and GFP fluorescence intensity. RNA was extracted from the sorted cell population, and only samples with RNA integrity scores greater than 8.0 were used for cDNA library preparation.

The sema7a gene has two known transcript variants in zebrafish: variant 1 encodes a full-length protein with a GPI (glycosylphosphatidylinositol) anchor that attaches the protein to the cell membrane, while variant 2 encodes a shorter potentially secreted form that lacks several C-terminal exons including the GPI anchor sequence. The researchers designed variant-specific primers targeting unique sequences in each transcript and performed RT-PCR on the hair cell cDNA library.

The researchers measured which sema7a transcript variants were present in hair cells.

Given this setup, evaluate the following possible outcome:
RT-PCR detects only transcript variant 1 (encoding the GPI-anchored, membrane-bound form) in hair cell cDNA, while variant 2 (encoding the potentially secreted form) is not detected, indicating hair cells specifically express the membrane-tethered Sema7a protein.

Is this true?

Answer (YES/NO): NO